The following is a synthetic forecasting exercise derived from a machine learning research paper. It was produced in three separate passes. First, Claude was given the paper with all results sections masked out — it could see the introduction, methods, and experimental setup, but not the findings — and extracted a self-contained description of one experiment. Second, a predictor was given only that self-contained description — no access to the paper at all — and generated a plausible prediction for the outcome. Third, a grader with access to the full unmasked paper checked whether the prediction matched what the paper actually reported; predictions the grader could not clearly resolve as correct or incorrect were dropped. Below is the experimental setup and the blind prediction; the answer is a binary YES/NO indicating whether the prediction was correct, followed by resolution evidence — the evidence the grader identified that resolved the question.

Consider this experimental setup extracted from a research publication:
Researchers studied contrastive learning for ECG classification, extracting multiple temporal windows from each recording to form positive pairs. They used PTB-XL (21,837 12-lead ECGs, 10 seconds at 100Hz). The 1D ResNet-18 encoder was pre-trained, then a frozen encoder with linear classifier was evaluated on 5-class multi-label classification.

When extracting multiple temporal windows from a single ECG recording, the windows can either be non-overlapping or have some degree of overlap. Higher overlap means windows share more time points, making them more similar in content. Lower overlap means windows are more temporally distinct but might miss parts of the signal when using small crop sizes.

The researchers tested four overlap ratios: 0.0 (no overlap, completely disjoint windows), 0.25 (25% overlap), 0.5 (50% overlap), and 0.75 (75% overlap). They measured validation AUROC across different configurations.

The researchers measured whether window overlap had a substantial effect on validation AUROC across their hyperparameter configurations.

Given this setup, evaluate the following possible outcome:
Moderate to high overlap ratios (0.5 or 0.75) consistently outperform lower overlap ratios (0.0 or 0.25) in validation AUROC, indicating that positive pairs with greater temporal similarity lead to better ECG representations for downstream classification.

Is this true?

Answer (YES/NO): NO